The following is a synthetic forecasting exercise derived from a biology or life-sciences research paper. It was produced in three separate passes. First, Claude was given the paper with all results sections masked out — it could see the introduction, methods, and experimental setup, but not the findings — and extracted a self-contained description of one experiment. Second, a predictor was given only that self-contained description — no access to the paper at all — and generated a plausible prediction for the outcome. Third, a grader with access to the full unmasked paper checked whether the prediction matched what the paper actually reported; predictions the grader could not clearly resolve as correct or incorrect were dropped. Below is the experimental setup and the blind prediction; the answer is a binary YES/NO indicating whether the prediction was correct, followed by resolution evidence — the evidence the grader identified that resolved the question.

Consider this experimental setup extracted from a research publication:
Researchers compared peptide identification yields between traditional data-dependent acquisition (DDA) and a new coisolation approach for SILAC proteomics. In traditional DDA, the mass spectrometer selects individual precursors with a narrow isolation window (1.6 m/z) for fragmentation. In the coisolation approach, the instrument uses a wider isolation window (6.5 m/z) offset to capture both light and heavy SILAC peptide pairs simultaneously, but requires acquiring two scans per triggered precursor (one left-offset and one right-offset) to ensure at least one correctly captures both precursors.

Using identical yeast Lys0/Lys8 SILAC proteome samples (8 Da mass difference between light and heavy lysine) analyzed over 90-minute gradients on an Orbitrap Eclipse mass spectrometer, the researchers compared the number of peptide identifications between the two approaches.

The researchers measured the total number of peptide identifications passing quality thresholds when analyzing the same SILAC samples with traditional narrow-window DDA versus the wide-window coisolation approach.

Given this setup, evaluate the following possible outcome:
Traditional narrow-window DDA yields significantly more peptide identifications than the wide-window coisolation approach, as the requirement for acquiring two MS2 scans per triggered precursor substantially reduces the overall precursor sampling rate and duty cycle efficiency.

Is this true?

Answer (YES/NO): NO